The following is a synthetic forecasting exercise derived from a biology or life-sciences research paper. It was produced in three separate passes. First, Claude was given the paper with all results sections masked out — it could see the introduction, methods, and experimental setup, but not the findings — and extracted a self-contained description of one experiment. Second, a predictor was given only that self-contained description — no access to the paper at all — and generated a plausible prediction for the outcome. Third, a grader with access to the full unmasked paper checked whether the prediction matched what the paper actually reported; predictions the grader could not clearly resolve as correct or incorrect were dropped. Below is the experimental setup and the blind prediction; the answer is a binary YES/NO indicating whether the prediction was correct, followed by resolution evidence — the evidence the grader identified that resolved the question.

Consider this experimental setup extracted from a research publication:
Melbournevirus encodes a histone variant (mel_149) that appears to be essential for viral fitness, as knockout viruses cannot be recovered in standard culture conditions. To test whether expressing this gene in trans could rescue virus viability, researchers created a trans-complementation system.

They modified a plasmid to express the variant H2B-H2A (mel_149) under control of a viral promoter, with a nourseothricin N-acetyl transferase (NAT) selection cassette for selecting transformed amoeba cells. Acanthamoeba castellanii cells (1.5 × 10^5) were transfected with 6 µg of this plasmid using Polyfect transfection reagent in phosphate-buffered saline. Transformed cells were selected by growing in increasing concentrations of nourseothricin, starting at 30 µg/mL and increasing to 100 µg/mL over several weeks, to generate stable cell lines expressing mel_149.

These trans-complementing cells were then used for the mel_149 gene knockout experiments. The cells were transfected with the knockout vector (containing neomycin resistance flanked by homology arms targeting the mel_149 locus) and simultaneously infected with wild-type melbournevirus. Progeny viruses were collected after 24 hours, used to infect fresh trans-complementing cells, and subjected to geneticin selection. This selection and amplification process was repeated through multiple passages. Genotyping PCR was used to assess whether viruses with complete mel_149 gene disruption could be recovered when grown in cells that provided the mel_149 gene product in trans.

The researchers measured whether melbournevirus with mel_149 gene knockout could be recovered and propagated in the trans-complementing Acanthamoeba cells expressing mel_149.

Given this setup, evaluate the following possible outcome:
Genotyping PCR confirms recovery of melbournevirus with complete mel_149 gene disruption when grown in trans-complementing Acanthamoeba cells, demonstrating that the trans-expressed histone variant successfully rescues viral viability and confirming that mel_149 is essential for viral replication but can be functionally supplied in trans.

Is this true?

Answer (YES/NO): YES